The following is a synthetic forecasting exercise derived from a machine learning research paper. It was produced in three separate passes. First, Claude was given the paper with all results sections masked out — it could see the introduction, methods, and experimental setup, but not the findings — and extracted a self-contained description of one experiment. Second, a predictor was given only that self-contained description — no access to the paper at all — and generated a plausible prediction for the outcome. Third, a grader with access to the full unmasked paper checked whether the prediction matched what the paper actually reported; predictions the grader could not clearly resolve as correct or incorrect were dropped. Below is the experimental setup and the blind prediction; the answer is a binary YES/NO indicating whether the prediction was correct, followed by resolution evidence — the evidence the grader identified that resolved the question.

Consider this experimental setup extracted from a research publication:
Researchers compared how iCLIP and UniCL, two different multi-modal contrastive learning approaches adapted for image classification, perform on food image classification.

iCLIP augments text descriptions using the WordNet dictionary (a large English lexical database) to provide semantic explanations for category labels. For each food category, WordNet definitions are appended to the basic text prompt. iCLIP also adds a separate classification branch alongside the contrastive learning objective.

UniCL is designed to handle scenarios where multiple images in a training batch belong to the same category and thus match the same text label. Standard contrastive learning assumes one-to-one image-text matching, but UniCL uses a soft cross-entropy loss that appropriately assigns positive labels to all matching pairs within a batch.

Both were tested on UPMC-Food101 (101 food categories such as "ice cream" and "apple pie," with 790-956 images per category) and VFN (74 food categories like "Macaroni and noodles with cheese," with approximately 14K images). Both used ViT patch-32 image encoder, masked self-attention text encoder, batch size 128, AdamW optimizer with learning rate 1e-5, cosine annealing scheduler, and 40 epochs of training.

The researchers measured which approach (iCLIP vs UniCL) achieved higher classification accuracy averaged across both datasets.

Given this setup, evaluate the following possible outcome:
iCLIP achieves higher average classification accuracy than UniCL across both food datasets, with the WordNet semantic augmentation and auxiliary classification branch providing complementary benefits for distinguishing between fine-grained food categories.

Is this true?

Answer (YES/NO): YES